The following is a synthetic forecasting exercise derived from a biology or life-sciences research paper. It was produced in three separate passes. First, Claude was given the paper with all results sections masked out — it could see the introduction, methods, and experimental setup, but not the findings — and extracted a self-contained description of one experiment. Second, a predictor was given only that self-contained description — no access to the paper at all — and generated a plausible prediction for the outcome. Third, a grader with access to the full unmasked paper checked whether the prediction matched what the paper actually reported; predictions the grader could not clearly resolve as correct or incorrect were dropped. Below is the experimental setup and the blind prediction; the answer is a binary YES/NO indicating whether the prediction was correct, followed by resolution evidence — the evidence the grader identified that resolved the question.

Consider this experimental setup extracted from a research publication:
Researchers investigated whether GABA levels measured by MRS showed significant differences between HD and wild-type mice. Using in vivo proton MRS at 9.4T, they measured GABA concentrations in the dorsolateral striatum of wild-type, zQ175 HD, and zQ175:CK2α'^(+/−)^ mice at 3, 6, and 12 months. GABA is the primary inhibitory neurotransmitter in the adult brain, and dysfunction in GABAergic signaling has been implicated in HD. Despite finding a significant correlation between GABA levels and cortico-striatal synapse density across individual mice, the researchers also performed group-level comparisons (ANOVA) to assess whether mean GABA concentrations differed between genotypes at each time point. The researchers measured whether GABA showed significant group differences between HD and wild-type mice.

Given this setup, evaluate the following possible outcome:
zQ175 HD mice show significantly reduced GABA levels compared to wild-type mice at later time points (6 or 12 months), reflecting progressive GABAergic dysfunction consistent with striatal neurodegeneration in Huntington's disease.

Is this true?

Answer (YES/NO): NO